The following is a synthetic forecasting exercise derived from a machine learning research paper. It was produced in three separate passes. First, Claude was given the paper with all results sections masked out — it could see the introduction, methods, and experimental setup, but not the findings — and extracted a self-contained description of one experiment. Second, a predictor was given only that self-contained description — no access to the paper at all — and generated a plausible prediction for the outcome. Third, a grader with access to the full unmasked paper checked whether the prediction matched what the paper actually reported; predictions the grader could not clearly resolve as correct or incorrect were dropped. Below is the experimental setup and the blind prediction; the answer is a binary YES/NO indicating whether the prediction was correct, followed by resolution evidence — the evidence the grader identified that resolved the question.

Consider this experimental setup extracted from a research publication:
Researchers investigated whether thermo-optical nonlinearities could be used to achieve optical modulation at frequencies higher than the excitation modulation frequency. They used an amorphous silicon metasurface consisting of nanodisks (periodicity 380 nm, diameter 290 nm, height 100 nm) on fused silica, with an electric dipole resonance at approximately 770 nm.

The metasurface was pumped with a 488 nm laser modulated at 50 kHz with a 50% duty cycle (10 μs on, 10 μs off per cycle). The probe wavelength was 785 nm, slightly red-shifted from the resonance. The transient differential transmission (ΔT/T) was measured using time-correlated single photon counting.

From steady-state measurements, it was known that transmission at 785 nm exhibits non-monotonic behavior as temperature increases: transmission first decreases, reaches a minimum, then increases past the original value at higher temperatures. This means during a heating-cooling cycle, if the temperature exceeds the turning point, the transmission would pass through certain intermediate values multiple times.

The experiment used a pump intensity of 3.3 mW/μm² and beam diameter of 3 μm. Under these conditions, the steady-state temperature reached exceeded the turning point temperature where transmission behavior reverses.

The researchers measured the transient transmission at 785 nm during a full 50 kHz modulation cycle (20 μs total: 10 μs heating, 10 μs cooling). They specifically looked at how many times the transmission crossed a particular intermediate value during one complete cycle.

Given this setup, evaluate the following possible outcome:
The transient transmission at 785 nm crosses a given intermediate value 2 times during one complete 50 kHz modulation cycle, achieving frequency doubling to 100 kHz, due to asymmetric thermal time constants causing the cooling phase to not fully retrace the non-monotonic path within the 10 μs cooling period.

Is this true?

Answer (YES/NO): NO